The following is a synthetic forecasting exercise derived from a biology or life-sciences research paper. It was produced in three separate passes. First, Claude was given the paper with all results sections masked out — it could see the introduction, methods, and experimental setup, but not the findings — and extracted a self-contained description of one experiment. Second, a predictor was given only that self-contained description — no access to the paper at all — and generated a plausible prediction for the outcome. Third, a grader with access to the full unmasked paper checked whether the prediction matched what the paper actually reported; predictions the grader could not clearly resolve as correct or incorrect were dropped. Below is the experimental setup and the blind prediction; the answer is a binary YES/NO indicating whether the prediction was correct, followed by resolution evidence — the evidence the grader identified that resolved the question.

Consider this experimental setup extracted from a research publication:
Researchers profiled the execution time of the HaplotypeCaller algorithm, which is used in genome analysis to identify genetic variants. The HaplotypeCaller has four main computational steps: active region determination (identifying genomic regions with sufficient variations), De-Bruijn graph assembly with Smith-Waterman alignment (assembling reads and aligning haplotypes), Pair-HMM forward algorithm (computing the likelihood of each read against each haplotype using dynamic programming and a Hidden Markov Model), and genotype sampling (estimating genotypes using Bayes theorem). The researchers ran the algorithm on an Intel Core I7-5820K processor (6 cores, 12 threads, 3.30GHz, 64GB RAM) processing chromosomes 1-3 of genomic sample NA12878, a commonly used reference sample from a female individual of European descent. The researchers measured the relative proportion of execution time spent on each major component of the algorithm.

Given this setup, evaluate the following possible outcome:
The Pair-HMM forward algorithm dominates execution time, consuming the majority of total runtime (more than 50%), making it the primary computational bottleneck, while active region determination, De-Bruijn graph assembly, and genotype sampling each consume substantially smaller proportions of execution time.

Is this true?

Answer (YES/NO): NO